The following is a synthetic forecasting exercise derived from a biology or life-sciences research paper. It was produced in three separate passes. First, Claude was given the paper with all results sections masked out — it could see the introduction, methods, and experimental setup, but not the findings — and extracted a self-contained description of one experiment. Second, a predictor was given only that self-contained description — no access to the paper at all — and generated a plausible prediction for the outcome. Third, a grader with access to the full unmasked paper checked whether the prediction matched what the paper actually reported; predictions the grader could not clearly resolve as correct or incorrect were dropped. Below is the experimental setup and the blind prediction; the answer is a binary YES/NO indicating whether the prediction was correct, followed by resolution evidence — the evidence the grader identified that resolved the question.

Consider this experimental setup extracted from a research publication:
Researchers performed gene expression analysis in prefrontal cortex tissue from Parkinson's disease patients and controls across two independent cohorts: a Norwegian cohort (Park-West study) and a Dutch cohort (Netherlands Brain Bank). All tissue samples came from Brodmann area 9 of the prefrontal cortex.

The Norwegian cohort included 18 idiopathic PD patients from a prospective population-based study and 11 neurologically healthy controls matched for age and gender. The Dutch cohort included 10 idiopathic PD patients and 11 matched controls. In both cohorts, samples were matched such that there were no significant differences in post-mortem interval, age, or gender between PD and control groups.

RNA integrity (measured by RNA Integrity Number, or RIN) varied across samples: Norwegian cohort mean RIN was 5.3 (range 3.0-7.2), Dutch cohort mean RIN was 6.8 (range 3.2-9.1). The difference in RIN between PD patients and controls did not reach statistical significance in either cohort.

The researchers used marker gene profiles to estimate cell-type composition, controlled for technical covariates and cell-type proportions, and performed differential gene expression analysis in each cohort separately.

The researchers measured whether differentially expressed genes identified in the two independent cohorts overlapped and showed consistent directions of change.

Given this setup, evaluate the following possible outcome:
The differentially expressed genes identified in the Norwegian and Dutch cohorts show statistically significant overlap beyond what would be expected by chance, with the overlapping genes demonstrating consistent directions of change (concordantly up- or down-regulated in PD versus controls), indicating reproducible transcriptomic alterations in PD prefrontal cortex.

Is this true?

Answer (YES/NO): NO